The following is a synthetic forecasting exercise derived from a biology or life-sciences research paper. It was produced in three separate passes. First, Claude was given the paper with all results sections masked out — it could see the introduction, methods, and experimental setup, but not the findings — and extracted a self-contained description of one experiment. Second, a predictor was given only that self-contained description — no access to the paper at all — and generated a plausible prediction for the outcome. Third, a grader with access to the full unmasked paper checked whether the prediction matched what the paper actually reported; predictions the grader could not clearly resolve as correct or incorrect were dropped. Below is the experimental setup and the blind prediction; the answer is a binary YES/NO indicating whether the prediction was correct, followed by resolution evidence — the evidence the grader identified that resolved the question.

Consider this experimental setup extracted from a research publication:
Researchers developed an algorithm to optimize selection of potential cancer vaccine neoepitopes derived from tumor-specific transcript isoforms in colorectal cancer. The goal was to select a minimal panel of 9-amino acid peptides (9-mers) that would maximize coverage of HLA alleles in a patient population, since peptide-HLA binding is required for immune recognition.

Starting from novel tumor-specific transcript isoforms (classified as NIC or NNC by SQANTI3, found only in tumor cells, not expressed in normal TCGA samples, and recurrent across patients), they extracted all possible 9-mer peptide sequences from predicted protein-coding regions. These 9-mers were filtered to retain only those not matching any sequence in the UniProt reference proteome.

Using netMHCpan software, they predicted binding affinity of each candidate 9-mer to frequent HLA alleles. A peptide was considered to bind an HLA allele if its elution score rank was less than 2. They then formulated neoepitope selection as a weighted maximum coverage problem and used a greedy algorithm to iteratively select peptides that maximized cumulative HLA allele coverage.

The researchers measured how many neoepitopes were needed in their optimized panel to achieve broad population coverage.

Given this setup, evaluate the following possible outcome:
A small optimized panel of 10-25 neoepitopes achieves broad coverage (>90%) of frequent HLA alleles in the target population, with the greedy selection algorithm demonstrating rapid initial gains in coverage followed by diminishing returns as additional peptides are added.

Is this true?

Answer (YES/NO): NO